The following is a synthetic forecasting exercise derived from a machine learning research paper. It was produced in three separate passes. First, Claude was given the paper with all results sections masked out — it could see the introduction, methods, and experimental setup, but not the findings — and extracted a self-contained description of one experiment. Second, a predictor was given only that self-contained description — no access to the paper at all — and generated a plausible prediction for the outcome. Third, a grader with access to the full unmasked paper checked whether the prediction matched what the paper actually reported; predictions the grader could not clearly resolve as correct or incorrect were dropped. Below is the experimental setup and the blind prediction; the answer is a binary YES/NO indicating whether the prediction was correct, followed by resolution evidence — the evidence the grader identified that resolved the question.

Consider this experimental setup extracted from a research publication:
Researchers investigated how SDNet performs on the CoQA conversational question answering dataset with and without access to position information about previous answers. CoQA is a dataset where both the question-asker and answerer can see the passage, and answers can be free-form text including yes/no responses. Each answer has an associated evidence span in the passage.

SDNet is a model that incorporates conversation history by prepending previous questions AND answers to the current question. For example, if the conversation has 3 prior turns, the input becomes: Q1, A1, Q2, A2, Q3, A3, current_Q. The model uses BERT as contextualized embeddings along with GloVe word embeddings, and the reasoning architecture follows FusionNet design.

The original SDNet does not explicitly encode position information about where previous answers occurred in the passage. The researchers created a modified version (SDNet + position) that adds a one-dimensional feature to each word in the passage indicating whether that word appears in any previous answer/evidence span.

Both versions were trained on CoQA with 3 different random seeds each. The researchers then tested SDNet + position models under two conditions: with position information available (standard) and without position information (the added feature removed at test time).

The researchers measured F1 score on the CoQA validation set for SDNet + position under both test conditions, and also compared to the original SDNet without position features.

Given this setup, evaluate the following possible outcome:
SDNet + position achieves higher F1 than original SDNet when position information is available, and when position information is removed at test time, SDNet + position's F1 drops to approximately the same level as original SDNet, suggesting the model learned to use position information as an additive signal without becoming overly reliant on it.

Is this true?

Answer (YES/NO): NO